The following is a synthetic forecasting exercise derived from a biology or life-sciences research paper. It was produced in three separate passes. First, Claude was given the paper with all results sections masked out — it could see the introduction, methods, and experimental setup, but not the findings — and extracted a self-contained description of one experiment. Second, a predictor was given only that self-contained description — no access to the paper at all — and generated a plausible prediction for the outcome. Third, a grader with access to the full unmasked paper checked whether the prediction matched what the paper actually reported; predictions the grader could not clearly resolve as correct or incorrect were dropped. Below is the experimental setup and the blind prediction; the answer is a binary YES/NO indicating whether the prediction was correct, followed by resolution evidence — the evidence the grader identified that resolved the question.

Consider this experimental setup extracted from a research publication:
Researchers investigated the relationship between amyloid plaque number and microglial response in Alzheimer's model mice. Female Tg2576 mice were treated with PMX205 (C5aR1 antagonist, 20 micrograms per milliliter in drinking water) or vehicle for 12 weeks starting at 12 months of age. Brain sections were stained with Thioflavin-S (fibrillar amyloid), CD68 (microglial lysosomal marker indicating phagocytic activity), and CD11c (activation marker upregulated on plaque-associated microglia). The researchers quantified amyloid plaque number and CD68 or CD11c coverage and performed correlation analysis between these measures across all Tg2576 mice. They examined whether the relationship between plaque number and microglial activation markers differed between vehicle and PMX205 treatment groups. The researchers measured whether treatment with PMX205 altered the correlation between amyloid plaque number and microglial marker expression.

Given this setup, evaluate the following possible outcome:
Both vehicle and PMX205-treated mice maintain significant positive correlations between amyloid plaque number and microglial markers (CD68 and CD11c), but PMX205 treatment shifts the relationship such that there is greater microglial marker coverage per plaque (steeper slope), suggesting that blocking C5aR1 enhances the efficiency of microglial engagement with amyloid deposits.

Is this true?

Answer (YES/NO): NO